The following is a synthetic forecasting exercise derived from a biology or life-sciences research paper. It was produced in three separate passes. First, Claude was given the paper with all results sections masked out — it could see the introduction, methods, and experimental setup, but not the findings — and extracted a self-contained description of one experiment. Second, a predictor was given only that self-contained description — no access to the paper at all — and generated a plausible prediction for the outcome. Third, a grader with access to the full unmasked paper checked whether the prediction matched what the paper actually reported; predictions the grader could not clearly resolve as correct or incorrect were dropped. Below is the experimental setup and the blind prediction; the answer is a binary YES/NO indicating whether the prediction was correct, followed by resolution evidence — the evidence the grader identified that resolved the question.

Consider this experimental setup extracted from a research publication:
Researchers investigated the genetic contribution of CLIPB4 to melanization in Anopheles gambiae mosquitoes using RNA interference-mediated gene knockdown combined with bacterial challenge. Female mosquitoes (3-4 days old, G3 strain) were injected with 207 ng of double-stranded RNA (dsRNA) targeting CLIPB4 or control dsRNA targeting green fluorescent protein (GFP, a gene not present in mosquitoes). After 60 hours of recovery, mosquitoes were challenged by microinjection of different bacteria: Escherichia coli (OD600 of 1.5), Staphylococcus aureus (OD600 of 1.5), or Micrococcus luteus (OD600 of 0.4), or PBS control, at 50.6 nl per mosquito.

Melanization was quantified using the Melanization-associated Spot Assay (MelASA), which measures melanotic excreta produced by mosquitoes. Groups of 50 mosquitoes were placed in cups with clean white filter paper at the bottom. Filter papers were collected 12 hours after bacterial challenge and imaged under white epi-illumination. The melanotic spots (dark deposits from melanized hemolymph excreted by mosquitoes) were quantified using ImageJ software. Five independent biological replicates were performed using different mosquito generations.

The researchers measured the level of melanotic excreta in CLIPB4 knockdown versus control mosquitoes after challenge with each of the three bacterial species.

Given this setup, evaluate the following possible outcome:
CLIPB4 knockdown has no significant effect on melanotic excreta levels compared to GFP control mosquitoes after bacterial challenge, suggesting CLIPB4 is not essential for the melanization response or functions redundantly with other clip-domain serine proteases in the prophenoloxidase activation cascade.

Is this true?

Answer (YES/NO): NO